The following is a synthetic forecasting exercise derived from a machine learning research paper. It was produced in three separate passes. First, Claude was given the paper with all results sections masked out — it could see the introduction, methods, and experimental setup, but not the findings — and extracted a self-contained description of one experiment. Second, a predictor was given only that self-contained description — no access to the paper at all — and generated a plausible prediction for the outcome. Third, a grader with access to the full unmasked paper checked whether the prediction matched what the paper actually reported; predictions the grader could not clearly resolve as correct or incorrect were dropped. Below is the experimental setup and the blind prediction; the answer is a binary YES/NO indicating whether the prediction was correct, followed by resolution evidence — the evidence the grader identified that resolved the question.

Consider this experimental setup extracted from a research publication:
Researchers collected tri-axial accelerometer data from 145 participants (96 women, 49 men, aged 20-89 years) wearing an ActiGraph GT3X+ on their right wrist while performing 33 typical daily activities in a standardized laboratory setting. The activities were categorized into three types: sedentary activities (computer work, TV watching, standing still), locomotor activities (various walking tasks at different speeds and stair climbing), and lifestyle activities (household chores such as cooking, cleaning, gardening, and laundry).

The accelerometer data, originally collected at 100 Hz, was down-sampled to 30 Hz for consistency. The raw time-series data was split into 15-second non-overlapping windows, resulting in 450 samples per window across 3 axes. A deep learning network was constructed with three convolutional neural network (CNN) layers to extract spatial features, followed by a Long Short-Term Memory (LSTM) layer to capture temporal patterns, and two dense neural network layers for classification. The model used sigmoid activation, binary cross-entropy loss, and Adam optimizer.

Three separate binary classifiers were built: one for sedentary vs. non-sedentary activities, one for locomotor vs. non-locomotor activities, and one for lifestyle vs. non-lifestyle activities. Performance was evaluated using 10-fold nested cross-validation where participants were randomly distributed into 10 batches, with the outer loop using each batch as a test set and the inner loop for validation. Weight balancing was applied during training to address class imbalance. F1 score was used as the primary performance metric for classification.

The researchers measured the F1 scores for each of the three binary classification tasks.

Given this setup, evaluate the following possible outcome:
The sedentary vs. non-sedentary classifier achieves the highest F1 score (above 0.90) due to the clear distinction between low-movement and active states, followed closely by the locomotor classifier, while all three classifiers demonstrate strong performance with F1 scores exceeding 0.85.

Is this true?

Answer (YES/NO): NO